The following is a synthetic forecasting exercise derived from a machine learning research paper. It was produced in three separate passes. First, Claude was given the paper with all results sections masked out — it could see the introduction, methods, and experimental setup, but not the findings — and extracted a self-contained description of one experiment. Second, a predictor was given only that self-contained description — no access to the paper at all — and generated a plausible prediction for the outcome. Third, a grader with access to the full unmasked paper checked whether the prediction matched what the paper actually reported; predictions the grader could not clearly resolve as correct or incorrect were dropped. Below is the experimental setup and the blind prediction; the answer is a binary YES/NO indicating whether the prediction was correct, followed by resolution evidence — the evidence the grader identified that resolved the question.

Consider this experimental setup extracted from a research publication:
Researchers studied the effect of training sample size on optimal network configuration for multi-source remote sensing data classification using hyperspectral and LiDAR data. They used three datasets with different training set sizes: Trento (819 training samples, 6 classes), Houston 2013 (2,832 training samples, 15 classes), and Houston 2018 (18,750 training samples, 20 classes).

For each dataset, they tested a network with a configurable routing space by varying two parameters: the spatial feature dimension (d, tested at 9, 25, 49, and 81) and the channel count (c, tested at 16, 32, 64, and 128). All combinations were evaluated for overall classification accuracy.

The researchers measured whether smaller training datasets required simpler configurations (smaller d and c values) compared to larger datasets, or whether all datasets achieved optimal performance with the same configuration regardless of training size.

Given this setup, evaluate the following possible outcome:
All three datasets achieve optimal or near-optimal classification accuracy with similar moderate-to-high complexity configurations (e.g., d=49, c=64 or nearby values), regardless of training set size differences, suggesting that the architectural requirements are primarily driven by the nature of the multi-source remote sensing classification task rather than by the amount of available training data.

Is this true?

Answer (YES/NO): NO